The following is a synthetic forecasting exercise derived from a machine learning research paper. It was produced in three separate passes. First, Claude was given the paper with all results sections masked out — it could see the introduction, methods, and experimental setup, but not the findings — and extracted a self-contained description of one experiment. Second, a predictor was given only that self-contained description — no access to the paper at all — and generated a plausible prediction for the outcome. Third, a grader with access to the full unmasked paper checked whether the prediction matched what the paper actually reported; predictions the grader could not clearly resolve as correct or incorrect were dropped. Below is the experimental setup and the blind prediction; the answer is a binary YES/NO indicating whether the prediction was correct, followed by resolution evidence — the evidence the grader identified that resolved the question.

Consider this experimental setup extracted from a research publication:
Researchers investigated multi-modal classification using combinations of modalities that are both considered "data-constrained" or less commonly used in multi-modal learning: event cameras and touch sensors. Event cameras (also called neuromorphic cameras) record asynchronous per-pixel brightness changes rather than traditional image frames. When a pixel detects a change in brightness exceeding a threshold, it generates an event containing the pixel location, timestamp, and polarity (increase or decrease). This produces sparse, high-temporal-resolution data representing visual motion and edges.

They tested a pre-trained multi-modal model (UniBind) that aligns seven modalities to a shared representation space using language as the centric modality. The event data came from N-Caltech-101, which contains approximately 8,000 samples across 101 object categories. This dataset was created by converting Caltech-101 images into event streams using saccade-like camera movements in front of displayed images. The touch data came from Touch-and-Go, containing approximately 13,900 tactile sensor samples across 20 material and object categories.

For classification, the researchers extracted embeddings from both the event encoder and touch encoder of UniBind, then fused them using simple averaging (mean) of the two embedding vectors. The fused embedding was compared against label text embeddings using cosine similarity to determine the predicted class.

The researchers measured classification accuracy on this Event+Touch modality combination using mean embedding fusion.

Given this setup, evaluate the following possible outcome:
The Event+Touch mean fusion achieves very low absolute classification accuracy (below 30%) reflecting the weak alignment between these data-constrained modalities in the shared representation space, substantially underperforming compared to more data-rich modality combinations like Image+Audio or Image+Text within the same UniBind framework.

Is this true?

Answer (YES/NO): YES